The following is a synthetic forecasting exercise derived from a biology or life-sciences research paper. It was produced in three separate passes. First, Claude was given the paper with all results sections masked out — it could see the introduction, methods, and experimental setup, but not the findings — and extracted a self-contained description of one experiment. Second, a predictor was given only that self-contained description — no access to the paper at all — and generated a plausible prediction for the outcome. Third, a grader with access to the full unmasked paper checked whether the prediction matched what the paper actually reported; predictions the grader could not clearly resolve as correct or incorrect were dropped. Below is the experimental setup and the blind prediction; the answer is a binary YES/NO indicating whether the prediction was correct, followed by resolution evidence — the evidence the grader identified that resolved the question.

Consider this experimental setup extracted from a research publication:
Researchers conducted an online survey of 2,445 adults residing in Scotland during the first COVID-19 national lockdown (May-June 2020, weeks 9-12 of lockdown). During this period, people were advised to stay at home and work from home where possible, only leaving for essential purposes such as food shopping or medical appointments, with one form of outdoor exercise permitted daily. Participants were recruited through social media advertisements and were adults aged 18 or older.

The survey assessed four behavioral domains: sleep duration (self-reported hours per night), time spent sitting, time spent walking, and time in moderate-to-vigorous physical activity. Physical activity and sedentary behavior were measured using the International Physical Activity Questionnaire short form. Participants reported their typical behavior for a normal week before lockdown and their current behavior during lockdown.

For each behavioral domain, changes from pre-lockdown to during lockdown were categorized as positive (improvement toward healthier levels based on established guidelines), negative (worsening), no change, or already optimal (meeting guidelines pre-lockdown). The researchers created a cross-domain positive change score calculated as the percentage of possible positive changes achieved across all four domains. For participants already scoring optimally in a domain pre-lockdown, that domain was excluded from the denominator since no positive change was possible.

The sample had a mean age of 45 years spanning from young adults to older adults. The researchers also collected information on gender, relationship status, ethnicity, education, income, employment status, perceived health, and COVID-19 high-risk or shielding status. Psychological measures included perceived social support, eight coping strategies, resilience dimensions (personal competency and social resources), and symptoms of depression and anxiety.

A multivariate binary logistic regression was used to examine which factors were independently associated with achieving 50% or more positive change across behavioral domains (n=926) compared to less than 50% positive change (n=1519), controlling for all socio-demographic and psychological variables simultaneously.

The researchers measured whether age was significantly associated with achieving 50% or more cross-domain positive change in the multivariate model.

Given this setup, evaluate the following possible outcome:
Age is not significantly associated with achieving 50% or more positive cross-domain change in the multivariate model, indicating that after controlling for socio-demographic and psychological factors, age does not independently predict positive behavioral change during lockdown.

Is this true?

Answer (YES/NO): NO